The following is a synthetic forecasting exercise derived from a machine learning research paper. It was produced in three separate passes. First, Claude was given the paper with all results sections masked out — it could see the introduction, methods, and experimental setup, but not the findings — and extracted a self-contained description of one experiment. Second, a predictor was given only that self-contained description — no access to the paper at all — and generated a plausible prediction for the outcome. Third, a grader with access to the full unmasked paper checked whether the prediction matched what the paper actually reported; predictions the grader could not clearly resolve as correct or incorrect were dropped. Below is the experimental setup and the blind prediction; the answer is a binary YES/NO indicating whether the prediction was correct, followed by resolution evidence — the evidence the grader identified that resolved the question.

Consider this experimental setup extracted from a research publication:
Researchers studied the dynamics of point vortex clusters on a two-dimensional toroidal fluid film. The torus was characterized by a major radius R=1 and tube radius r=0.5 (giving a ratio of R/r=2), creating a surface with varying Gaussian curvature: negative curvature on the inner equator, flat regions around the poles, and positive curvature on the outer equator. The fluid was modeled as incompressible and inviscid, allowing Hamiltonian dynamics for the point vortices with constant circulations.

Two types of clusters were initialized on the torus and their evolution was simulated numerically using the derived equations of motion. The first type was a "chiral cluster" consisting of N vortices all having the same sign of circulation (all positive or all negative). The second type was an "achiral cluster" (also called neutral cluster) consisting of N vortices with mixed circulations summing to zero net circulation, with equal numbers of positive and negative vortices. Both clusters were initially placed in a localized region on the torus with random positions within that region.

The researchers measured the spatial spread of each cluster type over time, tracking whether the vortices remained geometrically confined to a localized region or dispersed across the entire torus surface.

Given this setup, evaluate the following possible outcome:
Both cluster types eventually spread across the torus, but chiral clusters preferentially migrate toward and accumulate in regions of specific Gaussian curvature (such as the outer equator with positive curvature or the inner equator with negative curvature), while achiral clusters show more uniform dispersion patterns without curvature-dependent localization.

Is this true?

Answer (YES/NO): NO